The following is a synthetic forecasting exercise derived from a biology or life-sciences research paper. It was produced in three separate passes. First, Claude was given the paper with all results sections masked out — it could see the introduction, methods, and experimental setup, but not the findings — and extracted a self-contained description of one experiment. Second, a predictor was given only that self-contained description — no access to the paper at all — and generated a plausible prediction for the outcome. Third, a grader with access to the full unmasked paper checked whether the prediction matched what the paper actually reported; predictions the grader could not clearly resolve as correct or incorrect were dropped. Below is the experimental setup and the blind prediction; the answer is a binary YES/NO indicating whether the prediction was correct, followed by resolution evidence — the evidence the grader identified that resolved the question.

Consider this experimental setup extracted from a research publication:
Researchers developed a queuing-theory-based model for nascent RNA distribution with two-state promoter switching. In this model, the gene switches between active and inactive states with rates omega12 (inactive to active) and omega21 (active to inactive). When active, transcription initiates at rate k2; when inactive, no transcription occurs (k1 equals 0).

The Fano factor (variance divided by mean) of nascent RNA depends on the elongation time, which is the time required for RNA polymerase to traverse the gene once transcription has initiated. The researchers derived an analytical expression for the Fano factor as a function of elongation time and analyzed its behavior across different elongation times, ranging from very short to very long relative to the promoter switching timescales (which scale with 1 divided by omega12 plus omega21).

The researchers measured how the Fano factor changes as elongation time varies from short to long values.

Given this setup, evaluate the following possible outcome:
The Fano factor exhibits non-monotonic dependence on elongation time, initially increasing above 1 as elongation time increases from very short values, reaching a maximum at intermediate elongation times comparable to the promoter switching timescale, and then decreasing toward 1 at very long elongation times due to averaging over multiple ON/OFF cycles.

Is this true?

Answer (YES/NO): NO